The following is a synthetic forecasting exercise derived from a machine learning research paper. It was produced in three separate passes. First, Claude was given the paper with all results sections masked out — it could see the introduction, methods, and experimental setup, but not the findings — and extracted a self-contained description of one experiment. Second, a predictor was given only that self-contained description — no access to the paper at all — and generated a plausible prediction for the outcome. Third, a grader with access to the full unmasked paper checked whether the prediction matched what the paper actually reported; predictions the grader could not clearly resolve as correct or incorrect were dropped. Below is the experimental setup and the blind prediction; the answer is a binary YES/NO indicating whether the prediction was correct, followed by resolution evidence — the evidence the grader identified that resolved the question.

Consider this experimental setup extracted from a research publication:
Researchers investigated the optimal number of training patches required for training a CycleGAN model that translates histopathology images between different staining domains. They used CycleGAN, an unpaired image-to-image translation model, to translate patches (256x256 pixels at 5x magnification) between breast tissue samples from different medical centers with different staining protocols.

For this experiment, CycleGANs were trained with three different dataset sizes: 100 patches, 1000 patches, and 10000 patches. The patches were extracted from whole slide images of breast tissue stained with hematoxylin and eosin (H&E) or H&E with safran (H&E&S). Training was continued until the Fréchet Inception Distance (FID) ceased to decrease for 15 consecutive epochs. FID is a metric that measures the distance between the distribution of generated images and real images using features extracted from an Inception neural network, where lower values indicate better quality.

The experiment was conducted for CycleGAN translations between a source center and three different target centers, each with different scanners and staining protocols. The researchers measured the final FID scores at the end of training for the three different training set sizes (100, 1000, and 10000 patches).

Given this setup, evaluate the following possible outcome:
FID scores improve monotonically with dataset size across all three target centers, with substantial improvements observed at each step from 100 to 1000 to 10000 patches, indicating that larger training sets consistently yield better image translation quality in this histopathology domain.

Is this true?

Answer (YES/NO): NO